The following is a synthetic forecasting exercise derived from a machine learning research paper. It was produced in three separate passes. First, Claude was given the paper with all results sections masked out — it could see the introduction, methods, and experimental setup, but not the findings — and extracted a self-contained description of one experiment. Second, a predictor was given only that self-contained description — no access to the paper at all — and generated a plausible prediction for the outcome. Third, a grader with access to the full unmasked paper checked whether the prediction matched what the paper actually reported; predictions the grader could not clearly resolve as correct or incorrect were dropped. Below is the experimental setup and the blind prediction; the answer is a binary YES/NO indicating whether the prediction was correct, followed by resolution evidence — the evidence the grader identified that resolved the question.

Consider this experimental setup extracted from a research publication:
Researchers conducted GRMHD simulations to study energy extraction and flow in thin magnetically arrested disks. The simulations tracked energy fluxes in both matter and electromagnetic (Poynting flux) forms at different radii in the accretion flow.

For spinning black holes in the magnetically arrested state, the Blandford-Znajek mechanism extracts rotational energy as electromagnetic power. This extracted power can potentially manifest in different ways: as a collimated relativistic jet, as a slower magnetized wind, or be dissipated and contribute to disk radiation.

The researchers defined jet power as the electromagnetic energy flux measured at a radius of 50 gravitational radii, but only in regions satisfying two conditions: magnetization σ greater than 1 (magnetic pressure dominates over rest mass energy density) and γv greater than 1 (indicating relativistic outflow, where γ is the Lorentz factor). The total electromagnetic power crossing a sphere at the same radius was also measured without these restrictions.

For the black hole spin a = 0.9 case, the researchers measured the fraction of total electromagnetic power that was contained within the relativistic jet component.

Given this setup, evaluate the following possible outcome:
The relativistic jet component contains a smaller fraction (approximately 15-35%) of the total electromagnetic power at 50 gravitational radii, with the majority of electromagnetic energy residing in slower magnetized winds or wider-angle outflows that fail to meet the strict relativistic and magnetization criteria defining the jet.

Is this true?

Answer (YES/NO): NO